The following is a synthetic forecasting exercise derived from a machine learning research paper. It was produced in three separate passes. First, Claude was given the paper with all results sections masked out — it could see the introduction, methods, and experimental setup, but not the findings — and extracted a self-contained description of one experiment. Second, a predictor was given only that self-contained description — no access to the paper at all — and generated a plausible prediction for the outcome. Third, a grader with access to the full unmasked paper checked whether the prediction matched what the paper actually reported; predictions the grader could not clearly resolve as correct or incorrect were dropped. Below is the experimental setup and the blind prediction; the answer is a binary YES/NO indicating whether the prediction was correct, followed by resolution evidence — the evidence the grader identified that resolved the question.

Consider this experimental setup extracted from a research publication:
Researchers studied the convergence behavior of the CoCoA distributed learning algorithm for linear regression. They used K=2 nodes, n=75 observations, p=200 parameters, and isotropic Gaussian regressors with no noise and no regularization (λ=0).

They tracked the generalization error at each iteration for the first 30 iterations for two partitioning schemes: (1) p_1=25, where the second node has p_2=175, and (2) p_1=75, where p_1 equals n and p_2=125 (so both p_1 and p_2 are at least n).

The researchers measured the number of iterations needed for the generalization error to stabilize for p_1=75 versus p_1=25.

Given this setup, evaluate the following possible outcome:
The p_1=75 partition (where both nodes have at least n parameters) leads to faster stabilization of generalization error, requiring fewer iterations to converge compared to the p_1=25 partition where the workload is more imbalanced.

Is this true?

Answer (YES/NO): YES